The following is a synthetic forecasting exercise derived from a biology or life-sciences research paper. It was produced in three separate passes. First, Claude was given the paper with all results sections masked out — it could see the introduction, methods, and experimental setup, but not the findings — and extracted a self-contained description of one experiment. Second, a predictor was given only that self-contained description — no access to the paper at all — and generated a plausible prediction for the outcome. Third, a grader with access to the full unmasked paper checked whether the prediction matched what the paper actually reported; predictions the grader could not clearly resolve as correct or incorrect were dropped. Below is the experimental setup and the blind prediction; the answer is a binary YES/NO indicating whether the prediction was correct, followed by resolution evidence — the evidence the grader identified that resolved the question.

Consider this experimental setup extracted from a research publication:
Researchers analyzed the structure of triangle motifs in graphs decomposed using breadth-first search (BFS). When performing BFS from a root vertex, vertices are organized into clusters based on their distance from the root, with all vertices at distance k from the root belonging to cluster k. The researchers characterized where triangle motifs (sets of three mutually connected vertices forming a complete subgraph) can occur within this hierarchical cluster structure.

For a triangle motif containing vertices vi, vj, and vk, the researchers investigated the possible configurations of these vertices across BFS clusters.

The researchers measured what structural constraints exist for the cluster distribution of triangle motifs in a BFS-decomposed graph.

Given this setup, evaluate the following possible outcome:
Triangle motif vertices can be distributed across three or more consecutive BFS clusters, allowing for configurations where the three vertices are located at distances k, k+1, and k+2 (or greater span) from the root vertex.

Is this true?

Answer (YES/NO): NO